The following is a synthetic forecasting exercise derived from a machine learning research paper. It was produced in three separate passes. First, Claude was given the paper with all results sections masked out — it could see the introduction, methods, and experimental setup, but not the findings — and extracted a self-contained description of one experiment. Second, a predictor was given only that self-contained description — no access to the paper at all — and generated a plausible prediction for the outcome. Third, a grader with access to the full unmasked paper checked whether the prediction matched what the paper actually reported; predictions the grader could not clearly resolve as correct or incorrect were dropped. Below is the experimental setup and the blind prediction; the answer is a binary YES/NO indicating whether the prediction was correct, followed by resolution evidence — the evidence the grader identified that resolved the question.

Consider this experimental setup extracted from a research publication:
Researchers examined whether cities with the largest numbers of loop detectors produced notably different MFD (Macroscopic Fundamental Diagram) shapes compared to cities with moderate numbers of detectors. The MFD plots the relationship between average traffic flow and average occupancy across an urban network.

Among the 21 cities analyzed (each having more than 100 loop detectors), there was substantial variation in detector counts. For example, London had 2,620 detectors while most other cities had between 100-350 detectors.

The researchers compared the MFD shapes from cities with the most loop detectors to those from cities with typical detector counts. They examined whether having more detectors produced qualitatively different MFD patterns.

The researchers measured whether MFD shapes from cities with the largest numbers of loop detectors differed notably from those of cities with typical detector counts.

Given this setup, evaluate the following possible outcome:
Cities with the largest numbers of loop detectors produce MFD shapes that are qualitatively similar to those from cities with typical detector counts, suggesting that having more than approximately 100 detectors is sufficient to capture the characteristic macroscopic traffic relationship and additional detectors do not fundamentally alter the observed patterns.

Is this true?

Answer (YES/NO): YES